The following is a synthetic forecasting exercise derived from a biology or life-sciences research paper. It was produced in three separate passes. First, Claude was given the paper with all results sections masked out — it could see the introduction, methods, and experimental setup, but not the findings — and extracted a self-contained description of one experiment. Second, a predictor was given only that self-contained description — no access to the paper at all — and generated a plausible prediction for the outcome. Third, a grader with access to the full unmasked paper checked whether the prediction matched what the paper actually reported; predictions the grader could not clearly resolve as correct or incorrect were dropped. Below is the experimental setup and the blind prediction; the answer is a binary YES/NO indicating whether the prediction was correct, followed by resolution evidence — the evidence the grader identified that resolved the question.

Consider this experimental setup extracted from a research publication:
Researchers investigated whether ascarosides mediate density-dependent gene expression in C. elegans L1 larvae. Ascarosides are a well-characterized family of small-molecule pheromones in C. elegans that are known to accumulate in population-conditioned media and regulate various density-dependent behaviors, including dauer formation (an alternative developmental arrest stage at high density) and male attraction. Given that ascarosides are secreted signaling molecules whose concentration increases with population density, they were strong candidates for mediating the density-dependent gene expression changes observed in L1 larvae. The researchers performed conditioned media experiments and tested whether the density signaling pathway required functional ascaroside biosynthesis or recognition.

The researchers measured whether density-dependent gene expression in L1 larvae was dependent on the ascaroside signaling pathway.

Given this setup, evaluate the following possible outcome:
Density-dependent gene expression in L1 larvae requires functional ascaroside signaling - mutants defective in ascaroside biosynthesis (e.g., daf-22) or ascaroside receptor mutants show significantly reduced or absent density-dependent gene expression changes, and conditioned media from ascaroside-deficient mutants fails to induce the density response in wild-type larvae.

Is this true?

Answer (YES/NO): NO